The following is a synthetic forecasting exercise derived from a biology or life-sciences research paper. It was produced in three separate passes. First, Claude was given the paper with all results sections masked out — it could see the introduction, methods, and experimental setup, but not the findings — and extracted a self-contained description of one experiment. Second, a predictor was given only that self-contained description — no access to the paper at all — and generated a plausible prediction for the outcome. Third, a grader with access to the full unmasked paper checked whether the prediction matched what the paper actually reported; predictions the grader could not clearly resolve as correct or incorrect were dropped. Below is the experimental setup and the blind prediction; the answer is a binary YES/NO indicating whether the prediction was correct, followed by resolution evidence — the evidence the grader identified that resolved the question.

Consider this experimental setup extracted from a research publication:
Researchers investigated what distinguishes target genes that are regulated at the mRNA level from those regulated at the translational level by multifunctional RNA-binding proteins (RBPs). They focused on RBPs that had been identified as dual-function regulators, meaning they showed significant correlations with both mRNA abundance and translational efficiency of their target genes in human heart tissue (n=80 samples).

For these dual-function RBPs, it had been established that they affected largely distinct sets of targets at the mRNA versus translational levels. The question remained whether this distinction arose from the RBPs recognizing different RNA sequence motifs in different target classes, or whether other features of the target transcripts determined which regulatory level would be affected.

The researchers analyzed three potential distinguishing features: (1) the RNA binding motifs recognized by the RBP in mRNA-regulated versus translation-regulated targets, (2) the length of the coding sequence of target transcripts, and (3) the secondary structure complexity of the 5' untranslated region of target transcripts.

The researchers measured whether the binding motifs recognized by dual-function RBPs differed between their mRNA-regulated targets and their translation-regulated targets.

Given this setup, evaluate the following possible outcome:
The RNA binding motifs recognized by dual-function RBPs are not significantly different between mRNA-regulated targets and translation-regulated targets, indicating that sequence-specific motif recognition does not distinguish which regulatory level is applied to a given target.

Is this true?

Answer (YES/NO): YES